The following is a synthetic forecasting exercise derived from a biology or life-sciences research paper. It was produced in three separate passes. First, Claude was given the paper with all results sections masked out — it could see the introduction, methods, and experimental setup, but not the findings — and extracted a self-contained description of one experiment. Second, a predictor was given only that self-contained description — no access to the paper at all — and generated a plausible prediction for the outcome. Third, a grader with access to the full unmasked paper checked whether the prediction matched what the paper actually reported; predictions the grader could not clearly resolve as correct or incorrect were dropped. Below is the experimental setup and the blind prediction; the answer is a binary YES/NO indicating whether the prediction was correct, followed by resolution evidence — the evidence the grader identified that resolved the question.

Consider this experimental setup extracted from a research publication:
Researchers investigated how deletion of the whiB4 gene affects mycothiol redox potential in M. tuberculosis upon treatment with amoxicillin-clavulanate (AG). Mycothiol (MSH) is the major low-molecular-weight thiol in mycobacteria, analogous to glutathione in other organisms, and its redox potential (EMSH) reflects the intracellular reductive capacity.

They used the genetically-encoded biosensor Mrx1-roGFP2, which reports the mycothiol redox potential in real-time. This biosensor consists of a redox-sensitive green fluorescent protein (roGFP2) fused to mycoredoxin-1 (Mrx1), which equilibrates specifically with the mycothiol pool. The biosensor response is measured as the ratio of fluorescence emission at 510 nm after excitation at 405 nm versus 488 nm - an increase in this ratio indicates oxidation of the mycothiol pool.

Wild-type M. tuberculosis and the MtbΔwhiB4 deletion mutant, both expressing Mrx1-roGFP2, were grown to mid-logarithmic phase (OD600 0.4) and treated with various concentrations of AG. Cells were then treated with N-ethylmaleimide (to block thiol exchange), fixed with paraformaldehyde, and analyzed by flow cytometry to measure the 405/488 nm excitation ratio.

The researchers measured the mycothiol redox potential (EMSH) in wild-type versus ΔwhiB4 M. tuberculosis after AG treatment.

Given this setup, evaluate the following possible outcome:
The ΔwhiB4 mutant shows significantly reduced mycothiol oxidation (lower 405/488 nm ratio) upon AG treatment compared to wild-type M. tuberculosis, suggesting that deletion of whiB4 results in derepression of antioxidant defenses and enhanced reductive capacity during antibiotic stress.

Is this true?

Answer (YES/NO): YES